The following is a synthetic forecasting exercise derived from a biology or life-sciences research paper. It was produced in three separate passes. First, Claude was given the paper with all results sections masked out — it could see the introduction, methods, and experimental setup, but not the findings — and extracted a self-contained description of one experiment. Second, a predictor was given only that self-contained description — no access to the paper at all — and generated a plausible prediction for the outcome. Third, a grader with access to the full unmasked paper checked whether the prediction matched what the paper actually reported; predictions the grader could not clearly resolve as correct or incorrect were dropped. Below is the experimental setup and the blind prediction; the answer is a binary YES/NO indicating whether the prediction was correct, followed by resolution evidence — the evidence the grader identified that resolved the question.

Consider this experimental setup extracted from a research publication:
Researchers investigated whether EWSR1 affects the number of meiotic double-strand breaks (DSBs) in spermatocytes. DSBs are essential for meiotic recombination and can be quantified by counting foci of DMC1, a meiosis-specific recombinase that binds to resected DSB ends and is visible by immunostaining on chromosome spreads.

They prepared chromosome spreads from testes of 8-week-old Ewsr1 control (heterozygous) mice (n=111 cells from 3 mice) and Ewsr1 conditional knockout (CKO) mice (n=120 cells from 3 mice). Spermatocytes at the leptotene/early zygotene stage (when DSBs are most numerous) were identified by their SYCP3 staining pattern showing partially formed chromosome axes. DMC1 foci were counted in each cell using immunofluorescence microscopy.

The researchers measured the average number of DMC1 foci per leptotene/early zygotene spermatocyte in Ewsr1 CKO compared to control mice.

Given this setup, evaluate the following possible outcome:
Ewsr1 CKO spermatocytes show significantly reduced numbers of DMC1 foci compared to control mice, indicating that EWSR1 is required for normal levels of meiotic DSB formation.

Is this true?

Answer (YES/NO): NO